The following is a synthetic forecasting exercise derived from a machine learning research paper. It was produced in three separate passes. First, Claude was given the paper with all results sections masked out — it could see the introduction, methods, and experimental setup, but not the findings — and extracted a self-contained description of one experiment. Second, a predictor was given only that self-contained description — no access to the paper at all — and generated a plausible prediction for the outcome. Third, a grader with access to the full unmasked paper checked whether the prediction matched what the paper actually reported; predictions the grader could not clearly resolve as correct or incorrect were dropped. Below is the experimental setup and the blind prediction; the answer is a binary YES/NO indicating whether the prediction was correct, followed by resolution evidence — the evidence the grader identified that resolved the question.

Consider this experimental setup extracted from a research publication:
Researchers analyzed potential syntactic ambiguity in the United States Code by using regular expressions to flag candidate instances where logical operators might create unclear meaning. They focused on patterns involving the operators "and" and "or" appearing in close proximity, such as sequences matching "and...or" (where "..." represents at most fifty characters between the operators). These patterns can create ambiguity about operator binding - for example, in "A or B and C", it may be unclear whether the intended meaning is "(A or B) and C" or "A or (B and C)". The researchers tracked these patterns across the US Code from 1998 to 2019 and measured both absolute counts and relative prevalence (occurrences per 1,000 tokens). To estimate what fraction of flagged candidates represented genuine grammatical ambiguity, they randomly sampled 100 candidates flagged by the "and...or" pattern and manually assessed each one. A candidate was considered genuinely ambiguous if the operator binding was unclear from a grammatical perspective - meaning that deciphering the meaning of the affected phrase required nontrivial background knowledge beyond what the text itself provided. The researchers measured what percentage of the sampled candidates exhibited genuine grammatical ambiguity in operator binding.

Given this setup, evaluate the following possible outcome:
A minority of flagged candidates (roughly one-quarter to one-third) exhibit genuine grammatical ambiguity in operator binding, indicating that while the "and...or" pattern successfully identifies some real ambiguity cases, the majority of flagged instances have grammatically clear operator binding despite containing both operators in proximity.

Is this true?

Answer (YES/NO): NO